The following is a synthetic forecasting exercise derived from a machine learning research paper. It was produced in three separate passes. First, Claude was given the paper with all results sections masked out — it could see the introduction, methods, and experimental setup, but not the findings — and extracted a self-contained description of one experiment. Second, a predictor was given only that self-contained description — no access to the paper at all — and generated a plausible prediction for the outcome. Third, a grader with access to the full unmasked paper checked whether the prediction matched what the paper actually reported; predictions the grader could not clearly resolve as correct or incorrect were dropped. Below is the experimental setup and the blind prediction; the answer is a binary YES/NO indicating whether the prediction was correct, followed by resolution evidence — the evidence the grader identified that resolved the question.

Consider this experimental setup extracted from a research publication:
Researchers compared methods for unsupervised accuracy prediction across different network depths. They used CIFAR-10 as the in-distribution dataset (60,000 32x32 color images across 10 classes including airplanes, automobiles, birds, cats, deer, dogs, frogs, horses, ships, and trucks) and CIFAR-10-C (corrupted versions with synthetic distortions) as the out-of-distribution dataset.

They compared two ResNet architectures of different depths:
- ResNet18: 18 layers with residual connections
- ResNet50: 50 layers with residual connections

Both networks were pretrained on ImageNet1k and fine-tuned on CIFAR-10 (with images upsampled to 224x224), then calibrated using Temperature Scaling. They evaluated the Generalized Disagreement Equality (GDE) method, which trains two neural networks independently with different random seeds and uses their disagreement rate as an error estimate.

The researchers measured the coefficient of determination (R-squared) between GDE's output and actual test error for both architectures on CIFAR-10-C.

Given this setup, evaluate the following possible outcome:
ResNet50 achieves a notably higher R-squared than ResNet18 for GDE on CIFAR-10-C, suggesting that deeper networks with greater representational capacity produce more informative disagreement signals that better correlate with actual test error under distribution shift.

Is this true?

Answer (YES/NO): YES